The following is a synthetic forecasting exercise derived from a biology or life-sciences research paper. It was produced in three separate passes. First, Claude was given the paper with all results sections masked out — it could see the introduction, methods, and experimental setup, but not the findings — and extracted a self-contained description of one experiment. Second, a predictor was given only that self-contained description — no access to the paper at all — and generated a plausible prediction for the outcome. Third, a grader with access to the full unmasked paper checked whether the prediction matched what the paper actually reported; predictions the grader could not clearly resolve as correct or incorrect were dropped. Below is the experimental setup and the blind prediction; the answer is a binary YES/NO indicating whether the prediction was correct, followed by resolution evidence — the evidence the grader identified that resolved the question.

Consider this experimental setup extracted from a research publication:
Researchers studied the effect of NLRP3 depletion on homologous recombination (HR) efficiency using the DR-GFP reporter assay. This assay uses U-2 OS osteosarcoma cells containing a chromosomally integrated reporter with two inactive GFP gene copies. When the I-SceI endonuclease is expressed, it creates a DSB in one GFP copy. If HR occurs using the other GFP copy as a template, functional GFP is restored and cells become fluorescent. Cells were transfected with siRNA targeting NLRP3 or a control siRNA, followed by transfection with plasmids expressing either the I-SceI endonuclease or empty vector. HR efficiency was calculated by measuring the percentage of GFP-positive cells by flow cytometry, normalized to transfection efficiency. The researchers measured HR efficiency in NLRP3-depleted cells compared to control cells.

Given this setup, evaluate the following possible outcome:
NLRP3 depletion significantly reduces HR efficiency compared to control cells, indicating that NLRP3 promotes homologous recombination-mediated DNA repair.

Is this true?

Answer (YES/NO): YES